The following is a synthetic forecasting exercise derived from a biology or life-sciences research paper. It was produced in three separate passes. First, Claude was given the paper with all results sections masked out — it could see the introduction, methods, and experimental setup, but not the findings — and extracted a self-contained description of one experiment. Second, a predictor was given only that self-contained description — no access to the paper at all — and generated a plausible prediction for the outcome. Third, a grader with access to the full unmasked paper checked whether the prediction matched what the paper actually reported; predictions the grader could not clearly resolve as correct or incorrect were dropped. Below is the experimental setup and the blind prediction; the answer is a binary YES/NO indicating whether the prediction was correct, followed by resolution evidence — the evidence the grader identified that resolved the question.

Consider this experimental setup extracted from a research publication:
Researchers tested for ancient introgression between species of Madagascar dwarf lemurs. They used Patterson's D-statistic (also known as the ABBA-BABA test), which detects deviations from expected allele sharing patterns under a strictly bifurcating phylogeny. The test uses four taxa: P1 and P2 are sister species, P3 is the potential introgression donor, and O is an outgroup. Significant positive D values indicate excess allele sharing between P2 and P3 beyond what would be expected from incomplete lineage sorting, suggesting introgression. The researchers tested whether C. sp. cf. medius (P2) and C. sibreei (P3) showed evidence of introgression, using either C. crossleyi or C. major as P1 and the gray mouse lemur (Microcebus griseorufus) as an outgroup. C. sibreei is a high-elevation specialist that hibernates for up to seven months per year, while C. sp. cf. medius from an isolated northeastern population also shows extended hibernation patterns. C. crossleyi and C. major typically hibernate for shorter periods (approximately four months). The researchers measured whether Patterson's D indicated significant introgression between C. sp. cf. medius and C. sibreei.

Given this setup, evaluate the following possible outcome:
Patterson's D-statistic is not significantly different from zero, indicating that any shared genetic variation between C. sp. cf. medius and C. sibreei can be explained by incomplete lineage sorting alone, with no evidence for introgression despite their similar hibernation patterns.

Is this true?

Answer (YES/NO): NO